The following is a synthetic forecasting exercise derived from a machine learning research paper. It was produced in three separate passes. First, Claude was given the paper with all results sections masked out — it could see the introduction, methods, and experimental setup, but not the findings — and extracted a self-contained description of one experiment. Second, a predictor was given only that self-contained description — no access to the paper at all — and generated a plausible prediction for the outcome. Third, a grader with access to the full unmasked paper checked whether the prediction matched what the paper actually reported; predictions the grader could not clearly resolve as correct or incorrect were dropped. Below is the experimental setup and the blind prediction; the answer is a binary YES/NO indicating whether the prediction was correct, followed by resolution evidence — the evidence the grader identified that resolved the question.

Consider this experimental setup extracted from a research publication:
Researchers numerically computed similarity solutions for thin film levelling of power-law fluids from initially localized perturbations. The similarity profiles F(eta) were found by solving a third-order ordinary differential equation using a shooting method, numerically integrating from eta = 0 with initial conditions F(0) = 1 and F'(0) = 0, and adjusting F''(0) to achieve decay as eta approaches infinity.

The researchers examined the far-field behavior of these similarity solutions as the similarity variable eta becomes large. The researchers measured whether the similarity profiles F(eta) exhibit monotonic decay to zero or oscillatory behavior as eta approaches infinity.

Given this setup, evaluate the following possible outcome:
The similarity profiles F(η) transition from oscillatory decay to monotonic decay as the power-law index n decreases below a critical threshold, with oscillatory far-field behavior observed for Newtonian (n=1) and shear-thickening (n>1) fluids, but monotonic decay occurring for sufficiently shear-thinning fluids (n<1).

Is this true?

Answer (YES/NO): NO